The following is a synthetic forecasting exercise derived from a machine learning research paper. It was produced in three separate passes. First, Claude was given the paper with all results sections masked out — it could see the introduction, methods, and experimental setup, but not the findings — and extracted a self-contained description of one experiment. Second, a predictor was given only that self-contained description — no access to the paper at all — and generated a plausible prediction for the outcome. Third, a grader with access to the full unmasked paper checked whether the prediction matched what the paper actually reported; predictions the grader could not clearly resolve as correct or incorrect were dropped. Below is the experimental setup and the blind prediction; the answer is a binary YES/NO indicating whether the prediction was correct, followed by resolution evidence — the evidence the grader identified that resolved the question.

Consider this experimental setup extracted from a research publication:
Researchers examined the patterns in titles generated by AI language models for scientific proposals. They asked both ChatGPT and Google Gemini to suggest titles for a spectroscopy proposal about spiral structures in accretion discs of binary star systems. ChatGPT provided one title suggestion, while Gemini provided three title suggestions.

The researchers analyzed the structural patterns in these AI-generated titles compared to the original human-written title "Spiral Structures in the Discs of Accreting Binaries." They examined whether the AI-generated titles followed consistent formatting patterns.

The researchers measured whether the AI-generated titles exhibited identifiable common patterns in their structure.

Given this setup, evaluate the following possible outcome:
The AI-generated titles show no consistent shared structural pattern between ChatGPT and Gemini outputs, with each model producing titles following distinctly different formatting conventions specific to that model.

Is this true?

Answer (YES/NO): NO